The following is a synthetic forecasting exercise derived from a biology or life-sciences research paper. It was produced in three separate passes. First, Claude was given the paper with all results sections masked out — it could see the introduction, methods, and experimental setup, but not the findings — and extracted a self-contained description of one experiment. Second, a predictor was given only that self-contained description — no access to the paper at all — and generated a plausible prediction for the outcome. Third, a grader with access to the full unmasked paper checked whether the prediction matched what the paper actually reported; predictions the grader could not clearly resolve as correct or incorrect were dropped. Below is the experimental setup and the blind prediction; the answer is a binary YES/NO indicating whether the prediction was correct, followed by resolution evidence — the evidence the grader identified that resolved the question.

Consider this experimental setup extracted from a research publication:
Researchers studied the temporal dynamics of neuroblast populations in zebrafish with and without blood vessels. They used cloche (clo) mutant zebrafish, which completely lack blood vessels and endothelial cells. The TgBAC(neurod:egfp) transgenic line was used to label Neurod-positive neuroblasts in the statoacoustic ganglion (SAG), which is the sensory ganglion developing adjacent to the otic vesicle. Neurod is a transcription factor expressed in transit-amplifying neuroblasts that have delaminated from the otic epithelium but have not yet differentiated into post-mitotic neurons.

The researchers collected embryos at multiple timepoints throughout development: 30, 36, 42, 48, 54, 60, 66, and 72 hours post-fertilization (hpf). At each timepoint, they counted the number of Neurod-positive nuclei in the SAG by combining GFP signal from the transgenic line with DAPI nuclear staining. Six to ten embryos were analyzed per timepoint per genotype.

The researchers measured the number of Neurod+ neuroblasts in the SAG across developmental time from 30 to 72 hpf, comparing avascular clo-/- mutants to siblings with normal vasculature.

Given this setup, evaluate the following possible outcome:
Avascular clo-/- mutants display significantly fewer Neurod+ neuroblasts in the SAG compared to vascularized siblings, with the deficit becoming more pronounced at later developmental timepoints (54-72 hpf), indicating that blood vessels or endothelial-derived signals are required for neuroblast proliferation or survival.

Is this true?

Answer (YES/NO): NO